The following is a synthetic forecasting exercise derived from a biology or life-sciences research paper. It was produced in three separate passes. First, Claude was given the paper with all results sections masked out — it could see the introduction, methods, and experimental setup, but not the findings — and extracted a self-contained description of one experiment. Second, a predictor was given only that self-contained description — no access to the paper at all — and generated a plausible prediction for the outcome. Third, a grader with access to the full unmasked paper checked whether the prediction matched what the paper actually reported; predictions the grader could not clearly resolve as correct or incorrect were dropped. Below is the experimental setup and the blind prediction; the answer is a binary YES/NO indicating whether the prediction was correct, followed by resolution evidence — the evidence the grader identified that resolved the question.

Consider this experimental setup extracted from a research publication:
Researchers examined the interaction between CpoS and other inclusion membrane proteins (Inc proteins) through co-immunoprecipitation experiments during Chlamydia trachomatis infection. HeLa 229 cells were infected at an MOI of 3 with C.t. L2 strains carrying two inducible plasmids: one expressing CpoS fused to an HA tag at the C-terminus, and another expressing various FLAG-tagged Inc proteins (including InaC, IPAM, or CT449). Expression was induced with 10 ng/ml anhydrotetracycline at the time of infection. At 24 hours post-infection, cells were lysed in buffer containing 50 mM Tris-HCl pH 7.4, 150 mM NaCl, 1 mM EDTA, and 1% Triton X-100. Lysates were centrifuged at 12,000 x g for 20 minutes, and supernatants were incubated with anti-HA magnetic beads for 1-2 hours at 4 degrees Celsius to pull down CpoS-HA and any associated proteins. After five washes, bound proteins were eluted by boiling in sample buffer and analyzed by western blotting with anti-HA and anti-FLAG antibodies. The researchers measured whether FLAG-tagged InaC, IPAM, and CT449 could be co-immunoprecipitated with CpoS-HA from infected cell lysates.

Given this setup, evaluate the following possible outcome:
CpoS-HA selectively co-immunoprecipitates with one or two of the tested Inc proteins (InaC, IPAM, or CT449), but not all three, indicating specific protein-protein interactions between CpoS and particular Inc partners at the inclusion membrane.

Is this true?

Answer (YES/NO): YES